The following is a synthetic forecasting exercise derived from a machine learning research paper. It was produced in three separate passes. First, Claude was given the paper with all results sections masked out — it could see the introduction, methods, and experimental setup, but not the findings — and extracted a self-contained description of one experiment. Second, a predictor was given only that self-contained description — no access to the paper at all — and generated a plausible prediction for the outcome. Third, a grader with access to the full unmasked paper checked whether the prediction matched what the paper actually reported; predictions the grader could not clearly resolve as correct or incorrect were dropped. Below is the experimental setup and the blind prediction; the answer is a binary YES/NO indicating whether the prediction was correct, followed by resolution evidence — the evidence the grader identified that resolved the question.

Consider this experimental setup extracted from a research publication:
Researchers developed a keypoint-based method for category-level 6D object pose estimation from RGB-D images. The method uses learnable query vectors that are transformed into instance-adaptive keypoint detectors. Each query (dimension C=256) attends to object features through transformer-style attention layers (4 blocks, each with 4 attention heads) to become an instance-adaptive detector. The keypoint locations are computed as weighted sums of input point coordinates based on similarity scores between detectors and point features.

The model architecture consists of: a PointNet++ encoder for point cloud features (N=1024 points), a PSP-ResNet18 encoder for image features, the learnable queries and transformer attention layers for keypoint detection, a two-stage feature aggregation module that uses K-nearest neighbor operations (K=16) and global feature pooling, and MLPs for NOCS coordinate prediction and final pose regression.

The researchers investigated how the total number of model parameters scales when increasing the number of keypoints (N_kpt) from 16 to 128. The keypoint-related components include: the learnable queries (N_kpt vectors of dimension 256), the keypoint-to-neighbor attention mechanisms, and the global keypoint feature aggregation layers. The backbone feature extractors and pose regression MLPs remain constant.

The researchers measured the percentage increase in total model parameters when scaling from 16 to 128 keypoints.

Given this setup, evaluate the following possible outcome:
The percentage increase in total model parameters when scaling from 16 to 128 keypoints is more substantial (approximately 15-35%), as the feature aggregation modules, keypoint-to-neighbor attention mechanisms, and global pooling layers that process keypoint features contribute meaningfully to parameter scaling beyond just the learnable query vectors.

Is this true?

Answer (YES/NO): NO